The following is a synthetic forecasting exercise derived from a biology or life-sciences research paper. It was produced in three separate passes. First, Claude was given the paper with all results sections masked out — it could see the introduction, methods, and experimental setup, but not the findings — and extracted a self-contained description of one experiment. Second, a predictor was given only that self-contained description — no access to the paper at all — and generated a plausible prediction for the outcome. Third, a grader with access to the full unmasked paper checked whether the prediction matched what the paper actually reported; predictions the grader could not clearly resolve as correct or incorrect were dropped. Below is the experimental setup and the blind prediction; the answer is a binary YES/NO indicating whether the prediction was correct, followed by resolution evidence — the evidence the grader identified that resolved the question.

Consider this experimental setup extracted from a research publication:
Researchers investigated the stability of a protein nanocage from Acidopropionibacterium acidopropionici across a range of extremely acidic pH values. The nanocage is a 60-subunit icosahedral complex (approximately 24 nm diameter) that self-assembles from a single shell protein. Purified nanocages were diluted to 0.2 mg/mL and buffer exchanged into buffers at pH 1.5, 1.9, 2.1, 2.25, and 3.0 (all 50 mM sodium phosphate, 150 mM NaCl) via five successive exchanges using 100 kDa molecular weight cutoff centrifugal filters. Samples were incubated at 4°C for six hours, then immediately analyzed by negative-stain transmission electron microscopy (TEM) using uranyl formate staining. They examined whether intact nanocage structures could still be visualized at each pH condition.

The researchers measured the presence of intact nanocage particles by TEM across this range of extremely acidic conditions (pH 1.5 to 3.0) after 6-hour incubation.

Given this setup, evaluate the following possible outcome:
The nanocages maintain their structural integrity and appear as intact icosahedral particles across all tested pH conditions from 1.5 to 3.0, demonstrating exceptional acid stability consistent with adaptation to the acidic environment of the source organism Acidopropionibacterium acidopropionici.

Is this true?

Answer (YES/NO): NO